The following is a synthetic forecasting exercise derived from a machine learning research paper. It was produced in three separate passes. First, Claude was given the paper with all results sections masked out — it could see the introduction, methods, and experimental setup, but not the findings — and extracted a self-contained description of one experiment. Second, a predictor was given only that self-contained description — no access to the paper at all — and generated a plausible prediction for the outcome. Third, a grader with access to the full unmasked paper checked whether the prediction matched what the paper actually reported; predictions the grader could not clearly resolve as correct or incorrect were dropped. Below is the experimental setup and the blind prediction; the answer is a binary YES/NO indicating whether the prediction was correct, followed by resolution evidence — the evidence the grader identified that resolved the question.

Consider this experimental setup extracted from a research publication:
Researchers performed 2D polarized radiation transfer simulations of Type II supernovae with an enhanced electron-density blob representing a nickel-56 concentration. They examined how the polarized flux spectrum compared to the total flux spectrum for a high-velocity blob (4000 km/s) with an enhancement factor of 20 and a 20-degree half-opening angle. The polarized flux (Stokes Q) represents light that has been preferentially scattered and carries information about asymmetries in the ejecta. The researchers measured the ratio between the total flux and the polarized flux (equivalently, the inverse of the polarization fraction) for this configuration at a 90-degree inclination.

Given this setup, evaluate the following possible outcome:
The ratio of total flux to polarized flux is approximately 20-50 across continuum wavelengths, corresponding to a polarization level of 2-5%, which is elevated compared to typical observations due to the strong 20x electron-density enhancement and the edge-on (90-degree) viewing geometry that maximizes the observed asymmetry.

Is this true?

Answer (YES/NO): NO